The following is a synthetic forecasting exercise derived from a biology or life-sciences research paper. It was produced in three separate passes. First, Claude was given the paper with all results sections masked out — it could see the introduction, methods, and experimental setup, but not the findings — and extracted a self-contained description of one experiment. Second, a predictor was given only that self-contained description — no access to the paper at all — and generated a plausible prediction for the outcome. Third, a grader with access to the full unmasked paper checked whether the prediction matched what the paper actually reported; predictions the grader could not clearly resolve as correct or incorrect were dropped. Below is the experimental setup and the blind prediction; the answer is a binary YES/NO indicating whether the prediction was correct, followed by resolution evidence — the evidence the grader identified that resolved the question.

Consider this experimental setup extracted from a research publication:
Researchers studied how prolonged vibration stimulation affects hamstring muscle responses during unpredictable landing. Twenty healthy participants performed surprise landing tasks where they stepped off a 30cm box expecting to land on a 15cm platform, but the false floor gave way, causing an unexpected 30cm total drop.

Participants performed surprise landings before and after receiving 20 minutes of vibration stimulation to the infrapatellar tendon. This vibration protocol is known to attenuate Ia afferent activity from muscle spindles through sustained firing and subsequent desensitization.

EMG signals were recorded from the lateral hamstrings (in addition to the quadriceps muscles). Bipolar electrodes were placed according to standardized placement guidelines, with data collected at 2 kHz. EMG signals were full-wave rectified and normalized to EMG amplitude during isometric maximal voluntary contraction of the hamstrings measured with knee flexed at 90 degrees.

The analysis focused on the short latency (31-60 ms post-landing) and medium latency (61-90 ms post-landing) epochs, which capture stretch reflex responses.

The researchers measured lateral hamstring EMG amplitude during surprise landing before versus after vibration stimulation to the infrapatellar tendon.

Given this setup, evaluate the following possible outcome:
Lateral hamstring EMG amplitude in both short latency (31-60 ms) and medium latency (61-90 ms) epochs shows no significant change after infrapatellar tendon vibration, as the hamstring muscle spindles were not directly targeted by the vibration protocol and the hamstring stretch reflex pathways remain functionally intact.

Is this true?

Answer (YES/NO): YES